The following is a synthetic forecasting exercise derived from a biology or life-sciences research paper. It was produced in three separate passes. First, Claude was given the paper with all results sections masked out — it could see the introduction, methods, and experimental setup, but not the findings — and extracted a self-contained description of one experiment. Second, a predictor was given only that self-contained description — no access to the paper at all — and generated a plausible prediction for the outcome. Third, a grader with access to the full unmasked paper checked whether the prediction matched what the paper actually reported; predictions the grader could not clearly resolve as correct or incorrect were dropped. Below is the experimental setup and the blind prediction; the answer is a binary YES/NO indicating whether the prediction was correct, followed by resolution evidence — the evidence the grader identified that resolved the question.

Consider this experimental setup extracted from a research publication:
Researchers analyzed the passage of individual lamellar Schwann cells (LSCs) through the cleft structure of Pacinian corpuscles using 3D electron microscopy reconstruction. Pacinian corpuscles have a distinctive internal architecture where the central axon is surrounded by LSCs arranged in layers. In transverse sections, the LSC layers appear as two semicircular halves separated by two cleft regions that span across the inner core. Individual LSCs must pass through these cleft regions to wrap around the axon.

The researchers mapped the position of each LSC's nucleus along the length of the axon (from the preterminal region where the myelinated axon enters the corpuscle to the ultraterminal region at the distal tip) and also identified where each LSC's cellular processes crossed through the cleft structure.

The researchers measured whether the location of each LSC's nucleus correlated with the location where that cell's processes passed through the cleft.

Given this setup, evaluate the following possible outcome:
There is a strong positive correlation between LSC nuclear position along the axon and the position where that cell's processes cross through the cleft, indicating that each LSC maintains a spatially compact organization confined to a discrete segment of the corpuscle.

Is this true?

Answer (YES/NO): YES